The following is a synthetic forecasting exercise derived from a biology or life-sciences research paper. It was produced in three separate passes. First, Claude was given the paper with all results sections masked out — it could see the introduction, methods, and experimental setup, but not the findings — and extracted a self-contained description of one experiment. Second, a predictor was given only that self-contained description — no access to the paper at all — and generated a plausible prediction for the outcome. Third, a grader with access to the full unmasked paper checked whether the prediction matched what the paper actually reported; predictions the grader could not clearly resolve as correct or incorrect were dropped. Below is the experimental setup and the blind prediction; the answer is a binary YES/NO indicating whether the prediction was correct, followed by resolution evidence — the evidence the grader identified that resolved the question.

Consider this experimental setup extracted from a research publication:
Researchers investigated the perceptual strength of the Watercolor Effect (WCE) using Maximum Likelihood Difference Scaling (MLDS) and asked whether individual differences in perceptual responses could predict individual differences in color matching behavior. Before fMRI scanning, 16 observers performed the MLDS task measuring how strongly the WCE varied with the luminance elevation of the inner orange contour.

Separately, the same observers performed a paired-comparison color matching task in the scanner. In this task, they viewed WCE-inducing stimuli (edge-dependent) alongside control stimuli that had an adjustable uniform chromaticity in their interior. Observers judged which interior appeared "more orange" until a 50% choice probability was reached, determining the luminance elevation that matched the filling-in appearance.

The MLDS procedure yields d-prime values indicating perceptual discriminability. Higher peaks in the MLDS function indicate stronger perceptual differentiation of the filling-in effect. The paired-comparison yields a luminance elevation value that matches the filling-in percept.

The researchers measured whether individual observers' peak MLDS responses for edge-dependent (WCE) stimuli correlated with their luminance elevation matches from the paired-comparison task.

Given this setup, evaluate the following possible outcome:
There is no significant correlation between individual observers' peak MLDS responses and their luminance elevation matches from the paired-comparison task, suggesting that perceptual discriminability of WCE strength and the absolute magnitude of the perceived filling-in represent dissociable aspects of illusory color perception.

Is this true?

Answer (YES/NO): NO